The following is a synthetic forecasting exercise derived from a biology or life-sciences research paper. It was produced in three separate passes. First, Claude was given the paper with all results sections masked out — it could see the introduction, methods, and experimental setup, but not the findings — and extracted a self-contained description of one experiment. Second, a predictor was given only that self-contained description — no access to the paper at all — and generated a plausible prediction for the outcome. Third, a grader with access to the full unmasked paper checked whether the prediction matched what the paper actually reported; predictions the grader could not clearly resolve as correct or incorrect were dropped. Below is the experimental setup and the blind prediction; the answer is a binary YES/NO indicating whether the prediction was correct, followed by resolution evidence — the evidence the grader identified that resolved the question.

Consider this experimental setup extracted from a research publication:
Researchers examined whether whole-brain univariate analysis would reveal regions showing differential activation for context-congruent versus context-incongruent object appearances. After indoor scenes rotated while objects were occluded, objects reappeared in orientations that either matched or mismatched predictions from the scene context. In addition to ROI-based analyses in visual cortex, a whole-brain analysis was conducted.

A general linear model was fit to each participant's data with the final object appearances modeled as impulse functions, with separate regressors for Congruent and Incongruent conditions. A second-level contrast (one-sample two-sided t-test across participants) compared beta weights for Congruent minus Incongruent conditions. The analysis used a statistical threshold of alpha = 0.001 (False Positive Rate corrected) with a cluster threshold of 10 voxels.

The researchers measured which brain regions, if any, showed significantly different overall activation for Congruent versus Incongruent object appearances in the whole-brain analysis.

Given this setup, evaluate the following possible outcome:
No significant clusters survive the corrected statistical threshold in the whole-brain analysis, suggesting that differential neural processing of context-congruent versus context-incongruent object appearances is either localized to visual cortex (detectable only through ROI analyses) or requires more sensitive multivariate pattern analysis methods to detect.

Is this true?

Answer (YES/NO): NO